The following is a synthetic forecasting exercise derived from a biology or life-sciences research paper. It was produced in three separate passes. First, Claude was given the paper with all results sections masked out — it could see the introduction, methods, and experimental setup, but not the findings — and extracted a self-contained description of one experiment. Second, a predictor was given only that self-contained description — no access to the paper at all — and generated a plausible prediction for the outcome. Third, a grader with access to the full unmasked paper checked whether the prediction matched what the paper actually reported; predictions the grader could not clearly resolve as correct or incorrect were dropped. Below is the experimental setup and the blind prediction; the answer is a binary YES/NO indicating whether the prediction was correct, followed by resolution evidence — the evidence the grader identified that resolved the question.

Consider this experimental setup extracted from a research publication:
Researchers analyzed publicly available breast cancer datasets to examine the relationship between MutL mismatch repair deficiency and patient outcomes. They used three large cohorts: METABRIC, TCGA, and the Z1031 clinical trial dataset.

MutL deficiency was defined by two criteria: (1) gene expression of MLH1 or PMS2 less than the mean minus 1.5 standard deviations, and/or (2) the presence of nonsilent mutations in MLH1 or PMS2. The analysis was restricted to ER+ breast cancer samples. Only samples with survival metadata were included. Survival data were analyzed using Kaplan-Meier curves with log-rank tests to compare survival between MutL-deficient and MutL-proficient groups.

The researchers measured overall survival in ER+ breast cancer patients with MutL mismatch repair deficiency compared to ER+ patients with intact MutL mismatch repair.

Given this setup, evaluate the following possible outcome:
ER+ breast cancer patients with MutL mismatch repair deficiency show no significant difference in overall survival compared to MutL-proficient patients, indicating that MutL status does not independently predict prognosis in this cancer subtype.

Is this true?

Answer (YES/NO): NO